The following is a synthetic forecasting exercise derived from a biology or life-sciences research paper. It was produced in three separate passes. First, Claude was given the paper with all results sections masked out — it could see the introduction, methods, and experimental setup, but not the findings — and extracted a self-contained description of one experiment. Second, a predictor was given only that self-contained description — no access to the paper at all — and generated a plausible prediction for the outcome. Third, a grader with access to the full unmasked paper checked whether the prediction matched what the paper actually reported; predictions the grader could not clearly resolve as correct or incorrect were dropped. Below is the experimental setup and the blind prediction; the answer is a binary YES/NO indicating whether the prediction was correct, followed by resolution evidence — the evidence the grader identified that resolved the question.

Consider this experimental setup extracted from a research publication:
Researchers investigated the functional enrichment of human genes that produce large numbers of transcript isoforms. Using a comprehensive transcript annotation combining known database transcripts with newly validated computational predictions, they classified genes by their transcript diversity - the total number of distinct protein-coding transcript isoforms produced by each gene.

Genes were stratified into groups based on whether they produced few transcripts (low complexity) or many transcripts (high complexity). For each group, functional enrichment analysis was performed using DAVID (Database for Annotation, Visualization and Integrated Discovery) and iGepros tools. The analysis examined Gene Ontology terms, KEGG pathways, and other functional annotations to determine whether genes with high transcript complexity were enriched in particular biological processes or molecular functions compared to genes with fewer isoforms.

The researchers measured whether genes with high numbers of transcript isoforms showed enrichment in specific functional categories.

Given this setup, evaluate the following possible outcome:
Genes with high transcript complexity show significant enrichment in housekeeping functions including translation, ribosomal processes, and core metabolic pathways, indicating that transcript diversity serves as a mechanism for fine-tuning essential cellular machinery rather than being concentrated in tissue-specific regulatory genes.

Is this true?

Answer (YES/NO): NO